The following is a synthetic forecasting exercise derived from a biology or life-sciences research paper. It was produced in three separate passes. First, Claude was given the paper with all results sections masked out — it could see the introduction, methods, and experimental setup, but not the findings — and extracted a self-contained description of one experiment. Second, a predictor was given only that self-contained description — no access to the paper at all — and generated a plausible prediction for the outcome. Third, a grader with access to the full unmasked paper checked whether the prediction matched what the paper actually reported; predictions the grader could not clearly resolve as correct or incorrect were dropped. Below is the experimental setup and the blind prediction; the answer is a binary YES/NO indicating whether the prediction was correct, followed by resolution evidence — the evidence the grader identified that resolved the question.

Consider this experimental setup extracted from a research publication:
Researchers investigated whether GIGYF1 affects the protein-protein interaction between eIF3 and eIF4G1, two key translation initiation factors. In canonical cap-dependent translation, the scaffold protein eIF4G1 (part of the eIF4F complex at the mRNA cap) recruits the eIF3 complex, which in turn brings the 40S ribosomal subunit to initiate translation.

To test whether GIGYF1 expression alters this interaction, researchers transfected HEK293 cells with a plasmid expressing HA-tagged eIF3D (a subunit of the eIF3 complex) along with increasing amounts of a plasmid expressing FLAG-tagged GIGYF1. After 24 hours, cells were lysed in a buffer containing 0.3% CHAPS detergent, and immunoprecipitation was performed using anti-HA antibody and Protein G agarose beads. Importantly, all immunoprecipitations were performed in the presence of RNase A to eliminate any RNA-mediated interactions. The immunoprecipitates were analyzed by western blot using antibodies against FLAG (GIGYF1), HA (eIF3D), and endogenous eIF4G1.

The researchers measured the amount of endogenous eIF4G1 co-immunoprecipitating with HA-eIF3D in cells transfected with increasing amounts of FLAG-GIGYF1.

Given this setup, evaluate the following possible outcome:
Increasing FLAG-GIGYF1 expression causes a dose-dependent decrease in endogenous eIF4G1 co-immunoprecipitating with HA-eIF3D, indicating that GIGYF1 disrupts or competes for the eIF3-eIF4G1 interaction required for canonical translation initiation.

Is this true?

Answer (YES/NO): YES